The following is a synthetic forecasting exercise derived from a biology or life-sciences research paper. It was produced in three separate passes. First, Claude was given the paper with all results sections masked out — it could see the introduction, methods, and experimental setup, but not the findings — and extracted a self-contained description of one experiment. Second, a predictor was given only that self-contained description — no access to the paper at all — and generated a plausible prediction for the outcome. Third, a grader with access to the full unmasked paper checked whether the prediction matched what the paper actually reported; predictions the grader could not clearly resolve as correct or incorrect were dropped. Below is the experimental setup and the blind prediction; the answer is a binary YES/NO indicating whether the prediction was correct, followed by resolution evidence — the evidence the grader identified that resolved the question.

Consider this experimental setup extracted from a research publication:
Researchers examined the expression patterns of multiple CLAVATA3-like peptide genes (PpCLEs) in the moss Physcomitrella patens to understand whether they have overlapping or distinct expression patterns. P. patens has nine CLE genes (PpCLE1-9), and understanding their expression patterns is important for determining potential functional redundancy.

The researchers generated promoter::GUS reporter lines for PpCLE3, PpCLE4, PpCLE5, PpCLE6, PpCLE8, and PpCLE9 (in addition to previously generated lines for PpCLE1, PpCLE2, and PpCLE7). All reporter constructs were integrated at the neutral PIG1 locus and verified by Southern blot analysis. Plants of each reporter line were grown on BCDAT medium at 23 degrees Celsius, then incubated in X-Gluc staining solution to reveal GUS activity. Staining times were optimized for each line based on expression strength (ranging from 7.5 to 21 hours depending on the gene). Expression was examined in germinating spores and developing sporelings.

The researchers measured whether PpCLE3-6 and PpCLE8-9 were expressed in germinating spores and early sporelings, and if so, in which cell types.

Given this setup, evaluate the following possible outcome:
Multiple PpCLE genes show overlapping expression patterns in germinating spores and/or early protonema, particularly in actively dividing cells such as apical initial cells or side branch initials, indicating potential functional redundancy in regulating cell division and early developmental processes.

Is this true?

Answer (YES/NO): YES